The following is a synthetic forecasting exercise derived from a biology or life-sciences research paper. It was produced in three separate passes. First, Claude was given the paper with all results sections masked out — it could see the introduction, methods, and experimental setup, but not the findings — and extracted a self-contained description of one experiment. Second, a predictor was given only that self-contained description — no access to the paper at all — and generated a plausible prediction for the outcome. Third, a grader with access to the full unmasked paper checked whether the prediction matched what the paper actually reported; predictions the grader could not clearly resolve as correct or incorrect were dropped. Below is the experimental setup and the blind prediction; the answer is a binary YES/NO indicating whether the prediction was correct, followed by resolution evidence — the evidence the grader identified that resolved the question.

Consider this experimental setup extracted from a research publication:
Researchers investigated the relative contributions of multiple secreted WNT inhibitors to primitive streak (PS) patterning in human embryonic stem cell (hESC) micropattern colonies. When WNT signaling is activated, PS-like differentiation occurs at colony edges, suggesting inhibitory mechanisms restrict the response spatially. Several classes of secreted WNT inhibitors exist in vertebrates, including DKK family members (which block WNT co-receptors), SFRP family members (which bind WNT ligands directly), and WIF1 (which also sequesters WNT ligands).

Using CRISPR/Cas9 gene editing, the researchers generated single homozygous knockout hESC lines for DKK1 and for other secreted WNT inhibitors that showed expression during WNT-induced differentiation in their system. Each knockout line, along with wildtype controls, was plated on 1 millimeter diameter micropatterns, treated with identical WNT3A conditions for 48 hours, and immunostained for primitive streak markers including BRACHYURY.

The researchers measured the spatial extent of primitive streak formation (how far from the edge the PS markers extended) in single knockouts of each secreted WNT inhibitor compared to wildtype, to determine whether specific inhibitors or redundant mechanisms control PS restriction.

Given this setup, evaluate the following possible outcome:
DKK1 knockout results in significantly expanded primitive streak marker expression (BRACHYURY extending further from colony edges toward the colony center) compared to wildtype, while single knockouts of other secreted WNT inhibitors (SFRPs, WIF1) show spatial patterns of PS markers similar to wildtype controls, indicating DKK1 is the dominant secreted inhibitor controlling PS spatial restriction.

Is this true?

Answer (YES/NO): YES